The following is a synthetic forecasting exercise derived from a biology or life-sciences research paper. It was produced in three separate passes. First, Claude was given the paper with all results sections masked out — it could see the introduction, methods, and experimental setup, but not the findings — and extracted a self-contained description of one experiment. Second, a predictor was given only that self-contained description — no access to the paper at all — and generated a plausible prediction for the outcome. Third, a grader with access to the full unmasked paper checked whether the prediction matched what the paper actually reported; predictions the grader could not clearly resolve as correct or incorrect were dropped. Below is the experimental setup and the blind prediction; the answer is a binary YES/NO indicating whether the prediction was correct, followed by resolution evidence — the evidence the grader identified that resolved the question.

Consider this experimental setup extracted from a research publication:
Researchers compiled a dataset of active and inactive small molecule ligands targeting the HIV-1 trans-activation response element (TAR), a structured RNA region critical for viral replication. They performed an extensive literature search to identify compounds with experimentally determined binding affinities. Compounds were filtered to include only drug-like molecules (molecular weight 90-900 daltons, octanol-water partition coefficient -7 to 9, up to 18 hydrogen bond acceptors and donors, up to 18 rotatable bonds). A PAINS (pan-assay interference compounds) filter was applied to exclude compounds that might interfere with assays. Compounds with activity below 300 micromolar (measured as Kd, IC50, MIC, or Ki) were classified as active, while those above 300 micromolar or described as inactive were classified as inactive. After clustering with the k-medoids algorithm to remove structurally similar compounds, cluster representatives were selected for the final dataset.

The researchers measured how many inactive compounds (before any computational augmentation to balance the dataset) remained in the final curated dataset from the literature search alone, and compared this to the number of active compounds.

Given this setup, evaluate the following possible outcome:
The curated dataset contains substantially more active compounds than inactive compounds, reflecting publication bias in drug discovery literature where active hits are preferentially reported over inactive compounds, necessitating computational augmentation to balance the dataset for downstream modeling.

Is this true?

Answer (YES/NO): YES